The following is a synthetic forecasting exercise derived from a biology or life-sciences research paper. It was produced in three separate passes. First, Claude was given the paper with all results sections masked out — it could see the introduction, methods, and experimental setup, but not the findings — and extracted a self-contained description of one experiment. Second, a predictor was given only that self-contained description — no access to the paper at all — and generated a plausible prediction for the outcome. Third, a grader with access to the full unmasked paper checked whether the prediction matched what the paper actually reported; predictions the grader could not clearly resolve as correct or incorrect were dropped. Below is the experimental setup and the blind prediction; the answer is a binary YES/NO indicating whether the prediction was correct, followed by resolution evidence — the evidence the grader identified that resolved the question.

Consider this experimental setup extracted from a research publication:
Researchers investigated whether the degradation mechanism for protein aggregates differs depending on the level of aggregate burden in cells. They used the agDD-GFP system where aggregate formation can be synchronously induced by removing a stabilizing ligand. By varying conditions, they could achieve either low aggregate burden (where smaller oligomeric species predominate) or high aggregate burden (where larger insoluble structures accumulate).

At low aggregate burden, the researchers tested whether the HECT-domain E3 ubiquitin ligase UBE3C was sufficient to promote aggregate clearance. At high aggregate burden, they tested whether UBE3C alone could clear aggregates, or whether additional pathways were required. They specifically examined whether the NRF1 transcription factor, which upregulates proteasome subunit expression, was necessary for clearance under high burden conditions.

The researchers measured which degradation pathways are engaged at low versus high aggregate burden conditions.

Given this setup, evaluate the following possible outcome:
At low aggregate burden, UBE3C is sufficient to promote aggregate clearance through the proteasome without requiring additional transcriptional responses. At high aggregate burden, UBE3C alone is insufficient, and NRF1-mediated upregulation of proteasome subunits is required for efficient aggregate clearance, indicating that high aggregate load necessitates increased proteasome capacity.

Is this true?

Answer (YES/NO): YES